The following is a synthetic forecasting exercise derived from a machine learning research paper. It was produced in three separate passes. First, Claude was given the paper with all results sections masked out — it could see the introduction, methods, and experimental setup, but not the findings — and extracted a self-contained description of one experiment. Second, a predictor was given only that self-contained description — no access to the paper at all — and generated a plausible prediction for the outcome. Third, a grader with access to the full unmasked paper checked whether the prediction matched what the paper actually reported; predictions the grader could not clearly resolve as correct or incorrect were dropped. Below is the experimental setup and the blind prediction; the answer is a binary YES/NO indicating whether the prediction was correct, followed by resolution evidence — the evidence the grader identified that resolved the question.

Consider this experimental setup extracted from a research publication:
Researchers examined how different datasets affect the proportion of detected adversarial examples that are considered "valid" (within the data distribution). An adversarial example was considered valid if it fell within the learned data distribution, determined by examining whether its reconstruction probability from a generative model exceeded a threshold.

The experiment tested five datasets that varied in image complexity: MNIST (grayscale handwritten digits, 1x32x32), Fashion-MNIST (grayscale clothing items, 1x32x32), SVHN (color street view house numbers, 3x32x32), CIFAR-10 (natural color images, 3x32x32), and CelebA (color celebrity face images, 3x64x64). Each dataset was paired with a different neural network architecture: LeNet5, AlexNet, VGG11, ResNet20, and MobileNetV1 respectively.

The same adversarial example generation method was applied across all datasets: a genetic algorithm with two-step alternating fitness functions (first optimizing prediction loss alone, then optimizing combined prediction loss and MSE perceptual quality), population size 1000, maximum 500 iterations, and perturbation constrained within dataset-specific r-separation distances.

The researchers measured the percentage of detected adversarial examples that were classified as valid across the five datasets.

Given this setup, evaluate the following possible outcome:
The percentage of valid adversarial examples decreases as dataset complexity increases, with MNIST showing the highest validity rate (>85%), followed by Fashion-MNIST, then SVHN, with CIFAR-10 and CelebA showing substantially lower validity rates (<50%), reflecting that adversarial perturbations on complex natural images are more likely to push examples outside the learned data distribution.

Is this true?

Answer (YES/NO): NO